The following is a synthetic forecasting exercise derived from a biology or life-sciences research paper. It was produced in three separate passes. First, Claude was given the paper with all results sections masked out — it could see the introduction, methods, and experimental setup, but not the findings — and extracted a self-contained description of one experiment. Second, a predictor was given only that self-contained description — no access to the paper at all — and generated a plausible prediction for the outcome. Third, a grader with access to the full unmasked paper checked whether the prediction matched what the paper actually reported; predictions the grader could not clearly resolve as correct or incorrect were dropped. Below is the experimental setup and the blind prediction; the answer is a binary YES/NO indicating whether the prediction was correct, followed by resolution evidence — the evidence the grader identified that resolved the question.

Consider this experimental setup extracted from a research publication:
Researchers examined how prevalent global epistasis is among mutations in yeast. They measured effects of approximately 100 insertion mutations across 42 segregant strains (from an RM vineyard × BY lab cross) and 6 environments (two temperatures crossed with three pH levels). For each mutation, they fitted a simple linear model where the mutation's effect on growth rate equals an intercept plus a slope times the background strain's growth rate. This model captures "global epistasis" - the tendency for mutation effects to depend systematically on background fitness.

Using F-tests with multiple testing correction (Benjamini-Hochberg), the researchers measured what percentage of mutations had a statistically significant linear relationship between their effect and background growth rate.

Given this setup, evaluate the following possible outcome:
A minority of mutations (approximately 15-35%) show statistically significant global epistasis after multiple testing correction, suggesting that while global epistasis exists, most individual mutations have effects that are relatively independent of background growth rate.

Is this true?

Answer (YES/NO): NO